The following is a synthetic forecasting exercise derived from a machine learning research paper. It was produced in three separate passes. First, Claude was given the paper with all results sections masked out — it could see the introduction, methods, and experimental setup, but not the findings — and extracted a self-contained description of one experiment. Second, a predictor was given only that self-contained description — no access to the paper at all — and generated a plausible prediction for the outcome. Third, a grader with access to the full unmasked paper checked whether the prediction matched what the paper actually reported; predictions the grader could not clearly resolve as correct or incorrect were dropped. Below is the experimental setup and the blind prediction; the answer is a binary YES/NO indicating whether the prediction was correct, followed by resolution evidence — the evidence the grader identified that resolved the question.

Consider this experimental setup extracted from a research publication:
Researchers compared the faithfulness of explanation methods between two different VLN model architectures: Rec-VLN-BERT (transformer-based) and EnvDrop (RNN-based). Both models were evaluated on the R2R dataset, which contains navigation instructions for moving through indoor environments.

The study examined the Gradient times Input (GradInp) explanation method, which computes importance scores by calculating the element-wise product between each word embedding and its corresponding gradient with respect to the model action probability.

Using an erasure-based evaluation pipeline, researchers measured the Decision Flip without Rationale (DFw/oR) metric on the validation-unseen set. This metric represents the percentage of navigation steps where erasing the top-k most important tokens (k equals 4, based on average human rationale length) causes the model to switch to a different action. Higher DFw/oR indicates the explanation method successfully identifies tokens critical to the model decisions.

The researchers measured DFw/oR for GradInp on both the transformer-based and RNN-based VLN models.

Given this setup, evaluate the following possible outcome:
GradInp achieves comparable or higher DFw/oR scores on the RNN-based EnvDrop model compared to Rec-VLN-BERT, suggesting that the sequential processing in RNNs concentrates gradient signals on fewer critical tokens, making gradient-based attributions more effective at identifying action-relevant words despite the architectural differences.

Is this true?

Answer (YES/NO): YES